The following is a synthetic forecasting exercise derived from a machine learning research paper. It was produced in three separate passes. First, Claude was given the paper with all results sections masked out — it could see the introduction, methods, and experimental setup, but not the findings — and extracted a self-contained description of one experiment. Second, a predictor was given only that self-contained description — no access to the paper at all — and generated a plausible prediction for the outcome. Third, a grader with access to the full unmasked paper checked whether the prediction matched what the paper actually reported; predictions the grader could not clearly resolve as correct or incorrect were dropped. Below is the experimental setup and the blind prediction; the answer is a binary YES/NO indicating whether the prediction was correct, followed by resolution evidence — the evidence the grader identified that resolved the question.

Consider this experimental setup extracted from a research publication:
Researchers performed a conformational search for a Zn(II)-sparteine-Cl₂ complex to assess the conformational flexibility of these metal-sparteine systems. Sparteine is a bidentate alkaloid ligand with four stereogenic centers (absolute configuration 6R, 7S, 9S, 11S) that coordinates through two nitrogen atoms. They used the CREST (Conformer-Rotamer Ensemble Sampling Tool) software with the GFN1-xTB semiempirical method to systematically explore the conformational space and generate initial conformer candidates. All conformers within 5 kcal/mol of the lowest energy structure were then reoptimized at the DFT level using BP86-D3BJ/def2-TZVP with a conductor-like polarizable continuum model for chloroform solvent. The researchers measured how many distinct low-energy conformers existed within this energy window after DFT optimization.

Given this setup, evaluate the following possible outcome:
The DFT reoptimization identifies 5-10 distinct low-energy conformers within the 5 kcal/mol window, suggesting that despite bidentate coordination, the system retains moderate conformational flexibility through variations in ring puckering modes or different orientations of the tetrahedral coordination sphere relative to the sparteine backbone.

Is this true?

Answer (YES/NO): NO